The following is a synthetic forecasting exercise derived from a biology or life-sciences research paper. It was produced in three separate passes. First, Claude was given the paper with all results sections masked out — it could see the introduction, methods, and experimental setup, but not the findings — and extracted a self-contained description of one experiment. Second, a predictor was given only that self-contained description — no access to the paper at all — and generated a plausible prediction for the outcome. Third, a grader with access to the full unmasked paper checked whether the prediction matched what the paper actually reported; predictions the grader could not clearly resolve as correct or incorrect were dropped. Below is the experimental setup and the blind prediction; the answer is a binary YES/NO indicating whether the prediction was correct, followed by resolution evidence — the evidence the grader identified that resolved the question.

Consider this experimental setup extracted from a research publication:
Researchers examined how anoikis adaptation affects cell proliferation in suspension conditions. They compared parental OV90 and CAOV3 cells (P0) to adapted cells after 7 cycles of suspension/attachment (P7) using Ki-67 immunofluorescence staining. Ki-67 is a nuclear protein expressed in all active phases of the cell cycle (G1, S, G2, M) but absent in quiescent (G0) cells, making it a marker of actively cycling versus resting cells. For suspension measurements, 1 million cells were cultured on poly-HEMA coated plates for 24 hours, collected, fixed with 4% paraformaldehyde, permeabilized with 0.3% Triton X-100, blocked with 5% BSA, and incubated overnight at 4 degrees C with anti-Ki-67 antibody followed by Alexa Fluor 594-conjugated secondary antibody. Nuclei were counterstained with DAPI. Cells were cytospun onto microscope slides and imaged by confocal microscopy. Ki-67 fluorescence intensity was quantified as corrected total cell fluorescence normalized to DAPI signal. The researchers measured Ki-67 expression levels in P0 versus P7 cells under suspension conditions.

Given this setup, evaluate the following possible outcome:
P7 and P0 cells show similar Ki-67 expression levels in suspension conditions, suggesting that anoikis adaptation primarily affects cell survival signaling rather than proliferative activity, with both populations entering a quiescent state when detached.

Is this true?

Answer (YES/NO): NO